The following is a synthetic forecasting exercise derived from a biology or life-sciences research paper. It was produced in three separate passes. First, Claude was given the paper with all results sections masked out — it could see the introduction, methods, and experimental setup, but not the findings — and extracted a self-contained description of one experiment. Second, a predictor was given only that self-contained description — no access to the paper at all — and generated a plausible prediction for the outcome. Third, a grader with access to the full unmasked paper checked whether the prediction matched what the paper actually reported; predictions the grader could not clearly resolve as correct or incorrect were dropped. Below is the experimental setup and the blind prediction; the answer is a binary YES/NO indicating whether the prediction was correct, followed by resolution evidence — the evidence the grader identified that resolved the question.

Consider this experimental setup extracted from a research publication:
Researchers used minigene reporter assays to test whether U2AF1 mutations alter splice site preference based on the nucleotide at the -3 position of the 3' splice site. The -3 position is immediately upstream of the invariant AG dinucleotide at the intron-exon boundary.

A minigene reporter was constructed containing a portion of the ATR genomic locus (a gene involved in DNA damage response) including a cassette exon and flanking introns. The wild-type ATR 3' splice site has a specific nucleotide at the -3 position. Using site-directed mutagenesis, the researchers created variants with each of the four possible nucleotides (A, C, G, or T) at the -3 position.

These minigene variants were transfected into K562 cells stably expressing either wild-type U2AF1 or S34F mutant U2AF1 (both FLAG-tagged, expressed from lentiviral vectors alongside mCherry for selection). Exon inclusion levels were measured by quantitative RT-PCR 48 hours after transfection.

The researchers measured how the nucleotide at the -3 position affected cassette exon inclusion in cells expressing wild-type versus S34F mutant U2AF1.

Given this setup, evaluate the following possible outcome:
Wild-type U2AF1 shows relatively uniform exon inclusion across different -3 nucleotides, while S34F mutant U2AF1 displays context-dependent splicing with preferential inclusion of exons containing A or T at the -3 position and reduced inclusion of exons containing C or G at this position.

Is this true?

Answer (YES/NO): NO